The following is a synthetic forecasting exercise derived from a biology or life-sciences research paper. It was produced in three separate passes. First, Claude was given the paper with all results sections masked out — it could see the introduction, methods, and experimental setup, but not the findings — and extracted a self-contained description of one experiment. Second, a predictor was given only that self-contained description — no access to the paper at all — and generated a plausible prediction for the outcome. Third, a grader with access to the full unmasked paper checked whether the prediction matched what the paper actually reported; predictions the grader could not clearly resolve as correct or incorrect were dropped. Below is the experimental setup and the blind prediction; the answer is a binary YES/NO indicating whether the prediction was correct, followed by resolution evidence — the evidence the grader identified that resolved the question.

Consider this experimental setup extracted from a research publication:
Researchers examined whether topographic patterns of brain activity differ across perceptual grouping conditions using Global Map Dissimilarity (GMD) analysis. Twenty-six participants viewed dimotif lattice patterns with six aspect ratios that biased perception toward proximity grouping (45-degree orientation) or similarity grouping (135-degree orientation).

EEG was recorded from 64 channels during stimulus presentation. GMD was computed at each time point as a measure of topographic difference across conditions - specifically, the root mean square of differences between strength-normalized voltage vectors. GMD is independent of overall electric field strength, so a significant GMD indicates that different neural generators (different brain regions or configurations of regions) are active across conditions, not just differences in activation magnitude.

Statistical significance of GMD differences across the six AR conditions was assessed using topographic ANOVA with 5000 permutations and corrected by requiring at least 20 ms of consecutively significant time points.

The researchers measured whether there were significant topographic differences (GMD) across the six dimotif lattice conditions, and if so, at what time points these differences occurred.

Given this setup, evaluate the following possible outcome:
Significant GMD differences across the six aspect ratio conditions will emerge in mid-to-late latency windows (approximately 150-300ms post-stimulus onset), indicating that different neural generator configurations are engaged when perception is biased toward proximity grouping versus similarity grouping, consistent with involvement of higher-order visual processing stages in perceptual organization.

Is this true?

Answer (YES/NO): NO